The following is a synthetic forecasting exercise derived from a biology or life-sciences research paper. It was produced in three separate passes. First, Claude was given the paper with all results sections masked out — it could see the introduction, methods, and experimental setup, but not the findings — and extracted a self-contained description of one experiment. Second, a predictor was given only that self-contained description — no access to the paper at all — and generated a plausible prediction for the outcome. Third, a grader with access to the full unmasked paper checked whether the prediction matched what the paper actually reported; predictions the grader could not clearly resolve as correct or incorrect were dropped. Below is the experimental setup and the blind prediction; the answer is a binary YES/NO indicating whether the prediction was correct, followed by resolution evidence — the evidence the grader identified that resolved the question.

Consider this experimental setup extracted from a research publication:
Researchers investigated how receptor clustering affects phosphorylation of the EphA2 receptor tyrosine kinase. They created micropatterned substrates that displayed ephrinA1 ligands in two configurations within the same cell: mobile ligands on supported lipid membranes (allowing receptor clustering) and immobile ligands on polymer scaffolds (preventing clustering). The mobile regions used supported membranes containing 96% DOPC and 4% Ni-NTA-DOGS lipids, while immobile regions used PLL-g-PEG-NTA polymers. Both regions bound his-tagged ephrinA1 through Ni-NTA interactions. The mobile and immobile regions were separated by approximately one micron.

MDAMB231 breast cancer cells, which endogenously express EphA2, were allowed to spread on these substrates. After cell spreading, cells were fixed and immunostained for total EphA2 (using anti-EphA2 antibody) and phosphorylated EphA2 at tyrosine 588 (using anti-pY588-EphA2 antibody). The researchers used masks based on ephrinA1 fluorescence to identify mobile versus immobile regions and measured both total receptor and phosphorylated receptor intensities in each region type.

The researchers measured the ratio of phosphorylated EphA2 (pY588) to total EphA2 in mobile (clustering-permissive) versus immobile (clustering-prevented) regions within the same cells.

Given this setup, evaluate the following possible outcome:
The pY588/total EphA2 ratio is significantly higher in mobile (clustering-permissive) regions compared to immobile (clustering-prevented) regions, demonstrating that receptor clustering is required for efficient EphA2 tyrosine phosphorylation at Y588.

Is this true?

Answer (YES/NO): YES